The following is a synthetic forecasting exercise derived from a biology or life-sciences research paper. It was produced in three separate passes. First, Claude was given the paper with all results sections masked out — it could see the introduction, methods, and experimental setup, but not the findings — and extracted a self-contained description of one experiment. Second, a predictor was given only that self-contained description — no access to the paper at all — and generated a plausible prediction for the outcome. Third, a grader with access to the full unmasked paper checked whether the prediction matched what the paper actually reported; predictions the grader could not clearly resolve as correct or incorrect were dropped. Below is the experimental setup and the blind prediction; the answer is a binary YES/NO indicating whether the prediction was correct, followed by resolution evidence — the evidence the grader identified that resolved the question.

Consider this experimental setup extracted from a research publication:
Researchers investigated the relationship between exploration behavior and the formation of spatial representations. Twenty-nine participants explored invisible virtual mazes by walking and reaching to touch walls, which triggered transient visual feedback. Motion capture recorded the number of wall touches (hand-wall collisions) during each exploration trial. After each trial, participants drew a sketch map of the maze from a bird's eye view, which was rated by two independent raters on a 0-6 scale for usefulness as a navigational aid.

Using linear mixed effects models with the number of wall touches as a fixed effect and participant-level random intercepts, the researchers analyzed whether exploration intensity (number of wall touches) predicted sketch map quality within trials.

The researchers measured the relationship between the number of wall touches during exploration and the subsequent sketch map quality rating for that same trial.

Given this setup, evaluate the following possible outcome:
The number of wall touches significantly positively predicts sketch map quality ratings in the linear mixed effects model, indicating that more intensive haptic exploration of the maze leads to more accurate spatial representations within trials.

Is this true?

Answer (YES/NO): NO